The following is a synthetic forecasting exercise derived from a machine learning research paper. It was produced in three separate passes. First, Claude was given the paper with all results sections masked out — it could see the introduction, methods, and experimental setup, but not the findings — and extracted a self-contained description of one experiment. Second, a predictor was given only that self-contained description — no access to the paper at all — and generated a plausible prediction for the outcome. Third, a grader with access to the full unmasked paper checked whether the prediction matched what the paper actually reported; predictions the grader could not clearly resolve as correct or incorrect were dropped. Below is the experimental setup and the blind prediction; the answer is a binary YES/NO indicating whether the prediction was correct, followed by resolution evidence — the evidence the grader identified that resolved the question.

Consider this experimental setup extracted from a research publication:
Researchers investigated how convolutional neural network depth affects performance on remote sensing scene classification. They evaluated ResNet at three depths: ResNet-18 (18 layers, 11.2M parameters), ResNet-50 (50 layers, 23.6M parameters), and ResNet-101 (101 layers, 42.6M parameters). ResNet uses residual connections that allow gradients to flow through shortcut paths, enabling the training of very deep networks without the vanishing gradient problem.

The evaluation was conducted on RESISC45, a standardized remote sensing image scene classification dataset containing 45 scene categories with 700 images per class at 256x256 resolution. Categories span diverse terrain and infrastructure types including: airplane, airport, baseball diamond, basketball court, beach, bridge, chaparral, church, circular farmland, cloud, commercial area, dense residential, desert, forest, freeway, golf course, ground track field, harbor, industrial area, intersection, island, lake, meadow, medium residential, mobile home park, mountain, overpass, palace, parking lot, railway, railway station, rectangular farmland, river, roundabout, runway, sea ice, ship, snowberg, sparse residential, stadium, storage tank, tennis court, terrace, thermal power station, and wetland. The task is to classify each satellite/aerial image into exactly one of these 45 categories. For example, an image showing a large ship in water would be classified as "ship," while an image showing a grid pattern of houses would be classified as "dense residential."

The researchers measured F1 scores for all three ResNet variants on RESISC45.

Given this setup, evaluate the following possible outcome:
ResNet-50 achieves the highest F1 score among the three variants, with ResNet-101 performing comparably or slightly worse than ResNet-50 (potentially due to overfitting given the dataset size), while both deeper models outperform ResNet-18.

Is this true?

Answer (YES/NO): NO